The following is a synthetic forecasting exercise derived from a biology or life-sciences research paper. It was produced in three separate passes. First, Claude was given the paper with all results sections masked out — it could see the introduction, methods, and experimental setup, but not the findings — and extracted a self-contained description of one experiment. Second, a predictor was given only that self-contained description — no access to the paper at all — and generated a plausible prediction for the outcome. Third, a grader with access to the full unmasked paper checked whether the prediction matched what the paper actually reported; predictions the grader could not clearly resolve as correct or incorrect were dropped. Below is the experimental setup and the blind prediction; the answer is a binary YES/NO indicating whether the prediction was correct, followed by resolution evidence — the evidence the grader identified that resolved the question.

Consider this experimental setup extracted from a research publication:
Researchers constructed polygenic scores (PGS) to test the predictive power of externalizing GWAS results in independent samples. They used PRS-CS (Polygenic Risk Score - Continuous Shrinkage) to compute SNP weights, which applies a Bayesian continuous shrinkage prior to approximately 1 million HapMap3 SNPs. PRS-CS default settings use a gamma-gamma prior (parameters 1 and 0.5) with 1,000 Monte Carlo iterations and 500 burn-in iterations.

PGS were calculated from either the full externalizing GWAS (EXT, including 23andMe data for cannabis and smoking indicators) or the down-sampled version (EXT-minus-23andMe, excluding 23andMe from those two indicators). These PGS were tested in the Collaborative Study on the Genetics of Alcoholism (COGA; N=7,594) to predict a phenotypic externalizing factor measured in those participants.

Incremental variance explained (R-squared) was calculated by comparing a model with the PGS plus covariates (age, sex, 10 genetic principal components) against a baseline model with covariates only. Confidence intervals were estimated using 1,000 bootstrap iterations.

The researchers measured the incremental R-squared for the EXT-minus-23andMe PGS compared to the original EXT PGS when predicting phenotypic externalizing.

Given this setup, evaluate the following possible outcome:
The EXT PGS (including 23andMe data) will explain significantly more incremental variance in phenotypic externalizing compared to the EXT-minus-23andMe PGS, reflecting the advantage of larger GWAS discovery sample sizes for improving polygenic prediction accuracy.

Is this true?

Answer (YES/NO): NO